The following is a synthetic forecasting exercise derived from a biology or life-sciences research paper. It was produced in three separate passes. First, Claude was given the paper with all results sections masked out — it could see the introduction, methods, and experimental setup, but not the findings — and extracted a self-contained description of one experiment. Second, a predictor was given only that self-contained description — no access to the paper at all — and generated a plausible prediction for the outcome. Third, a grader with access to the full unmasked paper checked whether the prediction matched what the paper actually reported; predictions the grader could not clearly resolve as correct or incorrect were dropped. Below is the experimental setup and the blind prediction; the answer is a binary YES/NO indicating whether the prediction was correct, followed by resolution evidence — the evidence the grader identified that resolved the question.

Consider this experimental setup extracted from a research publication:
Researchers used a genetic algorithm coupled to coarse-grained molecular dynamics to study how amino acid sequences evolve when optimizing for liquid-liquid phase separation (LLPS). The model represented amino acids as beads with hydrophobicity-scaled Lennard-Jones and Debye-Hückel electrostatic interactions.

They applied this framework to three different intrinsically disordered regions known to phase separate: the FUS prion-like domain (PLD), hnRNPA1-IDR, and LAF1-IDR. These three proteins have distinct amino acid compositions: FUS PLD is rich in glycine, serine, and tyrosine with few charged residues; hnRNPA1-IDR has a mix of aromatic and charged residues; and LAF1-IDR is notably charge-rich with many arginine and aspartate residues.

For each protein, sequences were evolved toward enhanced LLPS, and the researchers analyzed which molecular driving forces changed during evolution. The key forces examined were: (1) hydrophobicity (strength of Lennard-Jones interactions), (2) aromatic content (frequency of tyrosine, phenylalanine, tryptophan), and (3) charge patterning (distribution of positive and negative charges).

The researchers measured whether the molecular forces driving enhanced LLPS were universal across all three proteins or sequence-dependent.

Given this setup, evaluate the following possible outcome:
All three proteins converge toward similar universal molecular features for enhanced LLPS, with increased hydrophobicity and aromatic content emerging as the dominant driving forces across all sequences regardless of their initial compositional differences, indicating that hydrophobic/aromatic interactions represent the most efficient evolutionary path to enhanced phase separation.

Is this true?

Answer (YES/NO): NO